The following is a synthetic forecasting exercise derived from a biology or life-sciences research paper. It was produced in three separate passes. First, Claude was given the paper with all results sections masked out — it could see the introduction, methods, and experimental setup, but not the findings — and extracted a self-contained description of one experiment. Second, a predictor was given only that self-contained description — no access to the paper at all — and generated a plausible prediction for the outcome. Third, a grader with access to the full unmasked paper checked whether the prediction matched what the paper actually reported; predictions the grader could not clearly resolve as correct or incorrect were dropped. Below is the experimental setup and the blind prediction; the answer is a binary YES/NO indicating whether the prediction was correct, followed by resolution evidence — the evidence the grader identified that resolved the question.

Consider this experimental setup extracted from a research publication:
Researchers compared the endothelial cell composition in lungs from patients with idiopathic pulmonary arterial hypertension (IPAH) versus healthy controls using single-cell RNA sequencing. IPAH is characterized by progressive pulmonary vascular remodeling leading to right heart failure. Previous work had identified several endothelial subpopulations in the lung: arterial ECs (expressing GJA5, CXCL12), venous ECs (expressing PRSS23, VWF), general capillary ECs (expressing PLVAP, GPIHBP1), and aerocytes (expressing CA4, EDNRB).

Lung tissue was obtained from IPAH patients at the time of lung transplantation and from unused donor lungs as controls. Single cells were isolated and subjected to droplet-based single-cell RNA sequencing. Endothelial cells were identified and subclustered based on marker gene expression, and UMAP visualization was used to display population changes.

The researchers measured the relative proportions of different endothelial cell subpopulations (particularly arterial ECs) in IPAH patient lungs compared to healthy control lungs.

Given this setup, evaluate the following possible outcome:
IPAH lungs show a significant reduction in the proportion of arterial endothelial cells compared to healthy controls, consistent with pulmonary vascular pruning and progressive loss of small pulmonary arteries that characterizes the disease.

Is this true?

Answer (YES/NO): NO